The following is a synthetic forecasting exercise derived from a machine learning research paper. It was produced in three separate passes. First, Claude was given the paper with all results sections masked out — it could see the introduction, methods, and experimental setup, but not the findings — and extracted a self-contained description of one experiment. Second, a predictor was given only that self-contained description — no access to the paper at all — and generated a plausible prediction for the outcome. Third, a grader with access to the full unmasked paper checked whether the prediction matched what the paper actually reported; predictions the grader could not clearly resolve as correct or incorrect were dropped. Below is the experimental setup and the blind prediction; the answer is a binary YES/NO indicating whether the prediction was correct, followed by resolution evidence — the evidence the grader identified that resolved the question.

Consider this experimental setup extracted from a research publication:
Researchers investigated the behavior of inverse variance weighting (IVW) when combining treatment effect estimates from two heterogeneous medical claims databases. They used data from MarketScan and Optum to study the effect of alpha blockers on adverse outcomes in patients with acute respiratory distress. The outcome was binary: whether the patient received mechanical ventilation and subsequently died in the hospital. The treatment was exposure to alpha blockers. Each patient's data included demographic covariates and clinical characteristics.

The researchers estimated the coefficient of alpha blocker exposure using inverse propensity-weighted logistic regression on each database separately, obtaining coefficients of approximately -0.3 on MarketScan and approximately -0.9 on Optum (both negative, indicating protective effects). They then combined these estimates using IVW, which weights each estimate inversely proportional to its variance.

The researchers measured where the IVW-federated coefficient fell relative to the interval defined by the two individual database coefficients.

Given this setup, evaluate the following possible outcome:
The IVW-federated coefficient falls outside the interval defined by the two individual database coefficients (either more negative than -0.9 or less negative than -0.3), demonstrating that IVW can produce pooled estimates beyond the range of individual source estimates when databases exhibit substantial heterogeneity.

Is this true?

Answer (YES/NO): YES